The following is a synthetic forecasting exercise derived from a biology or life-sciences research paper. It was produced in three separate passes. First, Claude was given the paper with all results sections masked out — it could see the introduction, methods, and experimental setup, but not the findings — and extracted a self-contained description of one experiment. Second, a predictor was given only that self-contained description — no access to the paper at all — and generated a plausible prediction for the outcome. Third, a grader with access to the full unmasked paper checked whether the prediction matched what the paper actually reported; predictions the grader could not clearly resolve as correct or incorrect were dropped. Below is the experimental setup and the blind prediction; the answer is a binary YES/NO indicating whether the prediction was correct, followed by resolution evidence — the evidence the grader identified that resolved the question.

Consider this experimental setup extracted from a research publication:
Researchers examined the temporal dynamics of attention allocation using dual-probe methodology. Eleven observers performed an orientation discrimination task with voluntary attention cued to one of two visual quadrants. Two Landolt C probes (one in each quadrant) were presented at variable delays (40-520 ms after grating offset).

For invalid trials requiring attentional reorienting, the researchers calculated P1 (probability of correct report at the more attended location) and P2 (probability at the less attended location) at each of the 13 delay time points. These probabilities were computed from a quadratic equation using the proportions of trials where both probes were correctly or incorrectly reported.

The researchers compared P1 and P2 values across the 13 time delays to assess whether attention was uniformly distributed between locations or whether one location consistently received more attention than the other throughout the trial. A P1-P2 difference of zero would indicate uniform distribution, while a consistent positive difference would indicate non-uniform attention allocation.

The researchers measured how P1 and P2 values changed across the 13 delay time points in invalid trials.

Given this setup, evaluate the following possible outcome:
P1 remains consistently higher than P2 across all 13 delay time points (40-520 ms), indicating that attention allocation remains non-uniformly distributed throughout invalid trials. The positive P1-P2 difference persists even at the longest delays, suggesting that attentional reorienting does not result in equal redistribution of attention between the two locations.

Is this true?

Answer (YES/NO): NO